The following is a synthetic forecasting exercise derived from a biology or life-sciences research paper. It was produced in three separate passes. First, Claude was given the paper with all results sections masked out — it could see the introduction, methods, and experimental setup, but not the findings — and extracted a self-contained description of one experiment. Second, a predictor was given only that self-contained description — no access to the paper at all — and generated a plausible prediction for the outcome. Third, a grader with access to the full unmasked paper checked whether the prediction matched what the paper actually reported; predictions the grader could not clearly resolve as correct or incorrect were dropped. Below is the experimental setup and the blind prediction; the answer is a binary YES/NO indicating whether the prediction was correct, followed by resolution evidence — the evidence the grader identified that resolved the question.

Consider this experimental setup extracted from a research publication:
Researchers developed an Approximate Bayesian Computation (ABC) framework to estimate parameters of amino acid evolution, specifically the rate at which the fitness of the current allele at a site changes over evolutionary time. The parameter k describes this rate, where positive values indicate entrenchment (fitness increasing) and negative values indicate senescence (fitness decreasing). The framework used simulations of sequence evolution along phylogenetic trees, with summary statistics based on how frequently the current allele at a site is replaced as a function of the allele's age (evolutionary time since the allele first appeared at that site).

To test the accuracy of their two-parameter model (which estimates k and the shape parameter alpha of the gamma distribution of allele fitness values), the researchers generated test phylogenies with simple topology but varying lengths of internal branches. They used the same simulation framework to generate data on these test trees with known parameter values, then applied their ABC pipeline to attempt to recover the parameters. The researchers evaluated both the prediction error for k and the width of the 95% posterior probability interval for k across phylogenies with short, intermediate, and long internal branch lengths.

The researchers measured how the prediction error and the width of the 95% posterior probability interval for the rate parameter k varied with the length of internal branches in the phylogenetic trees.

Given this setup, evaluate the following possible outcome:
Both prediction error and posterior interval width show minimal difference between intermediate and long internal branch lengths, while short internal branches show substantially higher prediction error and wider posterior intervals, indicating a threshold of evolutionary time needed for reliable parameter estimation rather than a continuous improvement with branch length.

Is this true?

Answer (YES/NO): NO